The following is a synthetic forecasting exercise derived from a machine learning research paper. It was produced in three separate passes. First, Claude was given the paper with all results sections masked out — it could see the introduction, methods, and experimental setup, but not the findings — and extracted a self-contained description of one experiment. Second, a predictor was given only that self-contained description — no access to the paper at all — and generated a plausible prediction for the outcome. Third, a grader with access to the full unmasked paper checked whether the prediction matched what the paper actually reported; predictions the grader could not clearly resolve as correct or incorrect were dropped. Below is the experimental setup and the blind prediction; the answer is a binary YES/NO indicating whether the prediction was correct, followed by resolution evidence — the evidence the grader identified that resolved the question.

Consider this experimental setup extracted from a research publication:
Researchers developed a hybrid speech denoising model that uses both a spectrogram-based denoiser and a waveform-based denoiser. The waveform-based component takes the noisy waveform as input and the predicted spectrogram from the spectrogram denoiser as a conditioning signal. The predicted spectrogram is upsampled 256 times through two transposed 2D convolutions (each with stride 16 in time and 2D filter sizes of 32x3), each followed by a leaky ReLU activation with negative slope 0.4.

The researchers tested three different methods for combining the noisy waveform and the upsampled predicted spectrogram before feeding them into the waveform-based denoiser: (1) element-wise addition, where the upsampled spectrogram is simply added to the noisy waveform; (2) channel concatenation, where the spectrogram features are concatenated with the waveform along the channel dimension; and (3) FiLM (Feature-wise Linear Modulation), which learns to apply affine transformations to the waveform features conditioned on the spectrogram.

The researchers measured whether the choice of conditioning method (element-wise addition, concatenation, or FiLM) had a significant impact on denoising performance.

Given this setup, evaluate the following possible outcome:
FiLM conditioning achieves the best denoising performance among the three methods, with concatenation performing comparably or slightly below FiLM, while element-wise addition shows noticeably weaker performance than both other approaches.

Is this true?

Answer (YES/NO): NO